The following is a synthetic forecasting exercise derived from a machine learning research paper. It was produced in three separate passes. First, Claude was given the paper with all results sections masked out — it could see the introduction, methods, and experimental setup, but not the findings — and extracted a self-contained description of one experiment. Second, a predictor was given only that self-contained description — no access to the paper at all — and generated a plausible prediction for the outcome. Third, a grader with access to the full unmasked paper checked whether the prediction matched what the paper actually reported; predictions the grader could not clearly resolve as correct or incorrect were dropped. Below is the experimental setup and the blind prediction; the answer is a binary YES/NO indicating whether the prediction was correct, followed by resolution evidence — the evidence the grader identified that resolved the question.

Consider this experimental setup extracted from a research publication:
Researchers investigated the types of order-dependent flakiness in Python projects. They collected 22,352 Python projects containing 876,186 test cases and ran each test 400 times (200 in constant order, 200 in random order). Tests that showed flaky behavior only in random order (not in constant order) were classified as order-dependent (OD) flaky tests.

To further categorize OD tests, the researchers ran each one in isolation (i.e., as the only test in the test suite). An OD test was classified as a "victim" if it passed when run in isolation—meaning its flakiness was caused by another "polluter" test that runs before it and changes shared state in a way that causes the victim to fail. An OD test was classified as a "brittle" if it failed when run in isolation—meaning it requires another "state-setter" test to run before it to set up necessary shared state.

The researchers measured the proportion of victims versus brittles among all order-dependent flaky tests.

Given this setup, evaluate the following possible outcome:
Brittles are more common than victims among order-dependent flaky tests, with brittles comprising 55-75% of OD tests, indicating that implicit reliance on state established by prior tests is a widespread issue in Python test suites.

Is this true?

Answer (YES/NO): NO